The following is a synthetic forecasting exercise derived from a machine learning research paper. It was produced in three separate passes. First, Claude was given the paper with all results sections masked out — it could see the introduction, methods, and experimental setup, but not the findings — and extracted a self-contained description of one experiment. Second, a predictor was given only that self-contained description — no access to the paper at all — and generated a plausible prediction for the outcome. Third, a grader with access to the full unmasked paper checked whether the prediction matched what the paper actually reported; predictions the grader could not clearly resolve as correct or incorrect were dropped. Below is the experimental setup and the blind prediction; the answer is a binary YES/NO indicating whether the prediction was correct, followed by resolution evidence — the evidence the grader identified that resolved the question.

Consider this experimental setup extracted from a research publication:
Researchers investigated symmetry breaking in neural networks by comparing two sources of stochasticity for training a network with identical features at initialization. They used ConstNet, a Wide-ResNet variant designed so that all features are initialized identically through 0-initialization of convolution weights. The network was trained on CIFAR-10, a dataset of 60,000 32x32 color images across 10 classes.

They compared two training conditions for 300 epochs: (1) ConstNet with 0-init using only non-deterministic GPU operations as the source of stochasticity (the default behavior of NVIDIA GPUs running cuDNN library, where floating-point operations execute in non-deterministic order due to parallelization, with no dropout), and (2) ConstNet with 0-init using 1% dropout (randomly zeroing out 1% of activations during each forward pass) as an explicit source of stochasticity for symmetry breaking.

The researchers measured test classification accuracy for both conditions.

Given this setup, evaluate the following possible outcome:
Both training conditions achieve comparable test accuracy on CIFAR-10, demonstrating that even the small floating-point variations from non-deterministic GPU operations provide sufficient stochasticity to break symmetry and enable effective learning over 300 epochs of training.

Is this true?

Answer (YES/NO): YES